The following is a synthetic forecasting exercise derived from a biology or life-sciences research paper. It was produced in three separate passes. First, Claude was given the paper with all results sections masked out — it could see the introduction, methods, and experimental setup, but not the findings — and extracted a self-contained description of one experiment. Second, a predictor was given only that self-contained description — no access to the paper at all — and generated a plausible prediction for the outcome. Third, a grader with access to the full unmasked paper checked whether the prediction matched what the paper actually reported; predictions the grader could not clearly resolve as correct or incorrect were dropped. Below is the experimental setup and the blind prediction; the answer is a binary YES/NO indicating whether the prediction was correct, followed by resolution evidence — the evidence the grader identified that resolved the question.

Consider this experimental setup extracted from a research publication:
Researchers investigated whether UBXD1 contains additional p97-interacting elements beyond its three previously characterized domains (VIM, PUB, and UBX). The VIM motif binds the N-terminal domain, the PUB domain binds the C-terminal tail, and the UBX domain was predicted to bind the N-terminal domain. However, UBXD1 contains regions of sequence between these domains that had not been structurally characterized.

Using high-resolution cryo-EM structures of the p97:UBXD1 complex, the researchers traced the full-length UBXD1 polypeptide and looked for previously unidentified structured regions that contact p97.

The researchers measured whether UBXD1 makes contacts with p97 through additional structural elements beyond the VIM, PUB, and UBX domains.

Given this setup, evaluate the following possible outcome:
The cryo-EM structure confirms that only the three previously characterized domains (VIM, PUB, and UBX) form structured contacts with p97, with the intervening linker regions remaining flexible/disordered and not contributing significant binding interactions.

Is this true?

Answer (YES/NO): NO